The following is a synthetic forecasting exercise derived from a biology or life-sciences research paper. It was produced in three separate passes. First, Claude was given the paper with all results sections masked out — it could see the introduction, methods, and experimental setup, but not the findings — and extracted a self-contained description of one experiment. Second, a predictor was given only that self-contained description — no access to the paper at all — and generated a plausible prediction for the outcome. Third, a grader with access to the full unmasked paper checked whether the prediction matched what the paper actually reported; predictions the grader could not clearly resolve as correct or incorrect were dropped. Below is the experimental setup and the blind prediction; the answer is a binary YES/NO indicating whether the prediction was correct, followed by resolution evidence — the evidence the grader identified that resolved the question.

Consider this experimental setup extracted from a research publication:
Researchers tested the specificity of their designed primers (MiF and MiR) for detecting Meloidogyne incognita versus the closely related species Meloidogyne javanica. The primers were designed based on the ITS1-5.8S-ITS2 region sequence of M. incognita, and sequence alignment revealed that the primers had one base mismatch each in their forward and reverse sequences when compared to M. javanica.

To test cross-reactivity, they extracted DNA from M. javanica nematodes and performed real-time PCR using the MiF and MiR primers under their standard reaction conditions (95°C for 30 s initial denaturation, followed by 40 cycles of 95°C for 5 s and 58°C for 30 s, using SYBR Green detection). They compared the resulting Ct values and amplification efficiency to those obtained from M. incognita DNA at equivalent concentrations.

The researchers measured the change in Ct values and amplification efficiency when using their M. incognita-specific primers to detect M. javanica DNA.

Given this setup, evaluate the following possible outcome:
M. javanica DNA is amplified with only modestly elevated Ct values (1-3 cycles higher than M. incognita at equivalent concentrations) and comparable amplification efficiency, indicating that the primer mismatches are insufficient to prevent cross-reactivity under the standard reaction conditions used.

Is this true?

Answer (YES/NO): NO